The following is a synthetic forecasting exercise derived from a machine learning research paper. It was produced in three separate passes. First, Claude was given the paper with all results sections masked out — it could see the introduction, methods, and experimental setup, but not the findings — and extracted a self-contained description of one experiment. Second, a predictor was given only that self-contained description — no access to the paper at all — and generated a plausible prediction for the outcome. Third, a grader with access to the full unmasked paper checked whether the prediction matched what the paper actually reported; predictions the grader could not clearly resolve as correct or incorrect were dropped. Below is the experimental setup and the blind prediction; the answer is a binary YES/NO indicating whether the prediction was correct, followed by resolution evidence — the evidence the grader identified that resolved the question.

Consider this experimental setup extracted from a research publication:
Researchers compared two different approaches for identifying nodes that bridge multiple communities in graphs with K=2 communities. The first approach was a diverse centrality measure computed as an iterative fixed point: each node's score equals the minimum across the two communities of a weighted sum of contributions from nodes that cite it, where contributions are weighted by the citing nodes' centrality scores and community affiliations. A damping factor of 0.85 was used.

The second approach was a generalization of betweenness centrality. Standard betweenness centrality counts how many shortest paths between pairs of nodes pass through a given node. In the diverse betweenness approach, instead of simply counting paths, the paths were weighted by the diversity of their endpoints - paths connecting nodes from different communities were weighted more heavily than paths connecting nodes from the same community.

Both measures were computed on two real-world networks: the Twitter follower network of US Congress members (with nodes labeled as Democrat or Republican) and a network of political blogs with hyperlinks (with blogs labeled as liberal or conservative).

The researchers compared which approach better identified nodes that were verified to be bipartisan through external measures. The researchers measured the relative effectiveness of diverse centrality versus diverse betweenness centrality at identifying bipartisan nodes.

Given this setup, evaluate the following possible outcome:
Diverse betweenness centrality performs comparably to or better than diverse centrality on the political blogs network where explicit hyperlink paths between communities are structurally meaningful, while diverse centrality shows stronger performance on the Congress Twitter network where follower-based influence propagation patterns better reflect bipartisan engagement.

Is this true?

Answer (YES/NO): NO